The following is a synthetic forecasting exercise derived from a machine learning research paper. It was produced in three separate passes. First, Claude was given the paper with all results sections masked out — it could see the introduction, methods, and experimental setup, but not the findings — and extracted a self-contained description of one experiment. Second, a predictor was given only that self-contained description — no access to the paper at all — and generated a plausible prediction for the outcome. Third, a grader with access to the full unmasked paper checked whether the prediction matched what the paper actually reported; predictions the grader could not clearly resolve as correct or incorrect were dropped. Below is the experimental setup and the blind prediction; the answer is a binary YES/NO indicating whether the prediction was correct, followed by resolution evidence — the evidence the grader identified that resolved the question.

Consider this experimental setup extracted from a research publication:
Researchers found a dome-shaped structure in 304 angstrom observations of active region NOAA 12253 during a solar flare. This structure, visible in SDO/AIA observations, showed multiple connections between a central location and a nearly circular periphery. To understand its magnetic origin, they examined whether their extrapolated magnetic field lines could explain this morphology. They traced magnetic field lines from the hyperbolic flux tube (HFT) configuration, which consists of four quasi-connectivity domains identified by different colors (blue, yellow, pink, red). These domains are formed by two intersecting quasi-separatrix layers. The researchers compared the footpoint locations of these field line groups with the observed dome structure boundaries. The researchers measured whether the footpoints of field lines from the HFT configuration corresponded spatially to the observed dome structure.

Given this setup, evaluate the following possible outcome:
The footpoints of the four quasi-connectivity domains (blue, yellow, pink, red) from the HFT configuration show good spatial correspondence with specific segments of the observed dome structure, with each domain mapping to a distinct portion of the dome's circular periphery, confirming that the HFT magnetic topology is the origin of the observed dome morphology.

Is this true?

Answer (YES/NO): NO